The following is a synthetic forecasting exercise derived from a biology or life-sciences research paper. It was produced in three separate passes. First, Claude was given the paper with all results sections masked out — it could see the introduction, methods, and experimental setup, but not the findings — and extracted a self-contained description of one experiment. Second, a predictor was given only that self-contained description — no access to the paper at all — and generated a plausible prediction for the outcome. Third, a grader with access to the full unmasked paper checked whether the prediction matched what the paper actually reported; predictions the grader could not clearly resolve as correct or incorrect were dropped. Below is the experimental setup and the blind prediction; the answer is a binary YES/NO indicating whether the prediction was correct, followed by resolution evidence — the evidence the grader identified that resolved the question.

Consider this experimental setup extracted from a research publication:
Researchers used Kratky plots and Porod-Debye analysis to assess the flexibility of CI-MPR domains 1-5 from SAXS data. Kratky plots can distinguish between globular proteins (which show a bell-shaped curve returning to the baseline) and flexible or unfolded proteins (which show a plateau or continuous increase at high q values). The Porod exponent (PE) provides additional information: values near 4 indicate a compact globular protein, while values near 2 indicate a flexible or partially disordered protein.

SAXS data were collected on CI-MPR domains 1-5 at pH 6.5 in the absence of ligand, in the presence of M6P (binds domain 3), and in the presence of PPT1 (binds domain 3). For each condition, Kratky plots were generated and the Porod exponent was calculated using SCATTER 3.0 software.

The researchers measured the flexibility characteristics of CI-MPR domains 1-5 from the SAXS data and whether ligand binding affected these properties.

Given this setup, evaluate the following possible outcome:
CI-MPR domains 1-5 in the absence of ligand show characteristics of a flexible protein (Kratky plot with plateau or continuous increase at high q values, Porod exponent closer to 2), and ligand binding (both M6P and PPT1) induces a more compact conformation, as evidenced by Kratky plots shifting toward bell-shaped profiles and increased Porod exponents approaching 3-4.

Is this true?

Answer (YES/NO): NO